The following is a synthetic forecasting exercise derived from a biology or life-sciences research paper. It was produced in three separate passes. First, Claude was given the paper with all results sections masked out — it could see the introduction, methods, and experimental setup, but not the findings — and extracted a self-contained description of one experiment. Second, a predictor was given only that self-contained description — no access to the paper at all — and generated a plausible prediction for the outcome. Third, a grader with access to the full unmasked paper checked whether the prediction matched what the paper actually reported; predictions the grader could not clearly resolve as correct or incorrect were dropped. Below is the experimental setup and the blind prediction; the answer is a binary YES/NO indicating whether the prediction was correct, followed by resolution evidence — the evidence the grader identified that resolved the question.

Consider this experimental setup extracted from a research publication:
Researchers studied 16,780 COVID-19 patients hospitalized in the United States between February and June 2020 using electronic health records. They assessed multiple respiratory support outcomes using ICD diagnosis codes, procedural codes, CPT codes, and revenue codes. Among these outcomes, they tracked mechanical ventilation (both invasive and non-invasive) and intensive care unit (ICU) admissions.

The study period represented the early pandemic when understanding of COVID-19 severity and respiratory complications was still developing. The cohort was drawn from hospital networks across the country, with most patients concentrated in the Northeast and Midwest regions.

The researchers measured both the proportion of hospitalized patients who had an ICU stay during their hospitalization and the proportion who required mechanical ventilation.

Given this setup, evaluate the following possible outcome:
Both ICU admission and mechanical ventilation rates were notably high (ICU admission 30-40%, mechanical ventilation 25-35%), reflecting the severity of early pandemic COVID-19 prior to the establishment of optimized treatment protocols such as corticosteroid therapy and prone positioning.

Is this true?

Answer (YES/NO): NO